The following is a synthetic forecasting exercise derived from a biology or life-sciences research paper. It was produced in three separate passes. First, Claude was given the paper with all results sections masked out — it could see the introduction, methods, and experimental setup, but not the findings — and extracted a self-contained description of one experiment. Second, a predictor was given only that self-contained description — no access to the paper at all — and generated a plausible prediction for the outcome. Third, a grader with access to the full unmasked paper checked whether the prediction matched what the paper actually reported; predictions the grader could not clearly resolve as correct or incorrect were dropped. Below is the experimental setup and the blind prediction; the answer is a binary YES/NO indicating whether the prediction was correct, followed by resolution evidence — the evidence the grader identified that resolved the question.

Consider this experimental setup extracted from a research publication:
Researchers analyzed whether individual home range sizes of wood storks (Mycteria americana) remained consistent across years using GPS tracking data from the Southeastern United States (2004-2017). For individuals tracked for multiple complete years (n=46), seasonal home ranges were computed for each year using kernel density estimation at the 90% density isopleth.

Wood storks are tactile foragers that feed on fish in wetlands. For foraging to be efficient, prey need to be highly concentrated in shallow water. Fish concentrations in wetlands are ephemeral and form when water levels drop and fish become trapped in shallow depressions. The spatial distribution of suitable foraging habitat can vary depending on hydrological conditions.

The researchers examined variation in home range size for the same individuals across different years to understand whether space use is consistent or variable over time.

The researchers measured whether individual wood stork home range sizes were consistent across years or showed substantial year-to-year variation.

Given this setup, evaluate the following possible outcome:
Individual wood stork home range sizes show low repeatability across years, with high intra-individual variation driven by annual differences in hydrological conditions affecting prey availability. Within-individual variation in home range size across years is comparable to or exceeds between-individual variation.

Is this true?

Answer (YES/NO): YES